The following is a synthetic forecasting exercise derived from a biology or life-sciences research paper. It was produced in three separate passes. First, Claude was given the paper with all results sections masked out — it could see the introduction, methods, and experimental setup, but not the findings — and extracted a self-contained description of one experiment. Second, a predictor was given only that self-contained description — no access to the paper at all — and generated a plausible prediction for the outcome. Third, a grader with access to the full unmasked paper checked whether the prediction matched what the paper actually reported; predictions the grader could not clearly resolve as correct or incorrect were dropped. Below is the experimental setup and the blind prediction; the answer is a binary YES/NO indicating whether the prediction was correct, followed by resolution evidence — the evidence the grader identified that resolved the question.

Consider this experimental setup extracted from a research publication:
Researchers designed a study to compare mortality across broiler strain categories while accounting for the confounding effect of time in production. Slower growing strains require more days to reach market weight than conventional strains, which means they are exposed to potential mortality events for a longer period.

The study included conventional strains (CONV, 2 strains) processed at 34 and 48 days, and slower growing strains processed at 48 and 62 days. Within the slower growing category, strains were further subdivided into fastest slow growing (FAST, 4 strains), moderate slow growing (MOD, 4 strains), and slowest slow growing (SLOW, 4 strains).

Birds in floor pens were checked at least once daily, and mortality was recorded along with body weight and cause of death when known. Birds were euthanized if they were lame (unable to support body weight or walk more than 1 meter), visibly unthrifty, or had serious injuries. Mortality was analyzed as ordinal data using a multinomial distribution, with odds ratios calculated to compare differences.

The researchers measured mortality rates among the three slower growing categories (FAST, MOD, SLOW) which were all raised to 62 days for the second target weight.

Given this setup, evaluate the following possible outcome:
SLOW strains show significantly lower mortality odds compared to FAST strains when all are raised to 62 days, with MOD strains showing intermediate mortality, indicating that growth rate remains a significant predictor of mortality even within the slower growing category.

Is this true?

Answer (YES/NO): NO